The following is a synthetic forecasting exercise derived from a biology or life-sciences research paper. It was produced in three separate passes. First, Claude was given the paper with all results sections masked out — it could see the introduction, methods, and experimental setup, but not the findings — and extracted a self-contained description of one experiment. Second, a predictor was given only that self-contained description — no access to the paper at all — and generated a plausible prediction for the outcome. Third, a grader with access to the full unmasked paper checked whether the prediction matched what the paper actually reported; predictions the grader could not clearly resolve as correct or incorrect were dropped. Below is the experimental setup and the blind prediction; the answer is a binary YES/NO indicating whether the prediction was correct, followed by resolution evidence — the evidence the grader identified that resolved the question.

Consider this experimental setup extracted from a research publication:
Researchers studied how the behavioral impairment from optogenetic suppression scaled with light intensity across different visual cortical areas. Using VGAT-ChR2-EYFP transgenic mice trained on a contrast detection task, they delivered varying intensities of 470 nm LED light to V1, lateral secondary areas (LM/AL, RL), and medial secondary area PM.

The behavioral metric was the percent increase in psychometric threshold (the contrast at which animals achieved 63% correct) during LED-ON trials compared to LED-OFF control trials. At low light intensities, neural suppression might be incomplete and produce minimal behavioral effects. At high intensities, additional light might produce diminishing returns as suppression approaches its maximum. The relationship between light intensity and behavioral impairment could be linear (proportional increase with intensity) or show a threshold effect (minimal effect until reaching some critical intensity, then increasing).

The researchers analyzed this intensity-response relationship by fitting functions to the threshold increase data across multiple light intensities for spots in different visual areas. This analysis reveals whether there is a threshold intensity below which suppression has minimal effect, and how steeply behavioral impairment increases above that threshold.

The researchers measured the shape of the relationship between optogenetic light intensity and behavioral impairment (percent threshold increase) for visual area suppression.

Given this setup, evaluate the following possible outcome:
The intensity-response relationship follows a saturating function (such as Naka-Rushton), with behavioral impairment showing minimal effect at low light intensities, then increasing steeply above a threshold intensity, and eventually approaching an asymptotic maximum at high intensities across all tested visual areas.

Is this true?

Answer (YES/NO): NO